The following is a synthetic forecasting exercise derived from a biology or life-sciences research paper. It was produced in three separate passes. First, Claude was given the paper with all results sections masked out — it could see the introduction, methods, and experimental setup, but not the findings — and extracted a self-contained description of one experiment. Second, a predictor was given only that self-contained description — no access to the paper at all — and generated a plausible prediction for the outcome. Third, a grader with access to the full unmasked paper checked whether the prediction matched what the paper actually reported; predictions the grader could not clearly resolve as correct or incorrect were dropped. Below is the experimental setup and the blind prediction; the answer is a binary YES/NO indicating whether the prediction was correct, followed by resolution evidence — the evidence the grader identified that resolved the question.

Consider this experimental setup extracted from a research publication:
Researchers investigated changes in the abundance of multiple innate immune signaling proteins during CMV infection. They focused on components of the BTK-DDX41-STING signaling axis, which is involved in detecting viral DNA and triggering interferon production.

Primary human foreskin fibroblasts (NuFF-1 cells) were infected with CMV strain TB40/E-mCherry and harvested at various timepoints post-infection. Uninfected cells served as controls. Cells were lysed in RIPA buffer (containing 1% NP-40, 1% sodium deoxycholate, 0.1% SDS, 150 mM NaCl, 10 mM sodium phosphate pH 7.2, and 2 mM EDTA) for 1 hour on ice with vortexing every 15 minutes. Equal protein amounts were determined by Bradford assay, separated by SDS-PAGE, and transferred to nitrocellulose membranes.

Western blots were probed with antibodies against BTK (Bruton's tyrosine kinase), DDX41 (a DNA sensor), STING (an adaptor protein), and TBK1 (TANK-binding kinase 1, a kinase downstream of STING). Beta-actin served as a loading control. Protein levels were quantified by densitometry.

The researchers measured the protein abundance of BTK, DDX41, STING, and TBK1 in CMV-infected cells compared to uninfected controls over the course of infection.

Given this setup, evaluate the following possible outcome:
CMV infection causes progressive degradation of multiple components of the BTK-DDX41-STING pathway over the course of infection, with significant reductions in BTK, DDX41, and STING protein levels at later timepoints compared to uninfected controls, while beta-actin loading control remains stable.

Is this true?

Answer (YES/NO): NO